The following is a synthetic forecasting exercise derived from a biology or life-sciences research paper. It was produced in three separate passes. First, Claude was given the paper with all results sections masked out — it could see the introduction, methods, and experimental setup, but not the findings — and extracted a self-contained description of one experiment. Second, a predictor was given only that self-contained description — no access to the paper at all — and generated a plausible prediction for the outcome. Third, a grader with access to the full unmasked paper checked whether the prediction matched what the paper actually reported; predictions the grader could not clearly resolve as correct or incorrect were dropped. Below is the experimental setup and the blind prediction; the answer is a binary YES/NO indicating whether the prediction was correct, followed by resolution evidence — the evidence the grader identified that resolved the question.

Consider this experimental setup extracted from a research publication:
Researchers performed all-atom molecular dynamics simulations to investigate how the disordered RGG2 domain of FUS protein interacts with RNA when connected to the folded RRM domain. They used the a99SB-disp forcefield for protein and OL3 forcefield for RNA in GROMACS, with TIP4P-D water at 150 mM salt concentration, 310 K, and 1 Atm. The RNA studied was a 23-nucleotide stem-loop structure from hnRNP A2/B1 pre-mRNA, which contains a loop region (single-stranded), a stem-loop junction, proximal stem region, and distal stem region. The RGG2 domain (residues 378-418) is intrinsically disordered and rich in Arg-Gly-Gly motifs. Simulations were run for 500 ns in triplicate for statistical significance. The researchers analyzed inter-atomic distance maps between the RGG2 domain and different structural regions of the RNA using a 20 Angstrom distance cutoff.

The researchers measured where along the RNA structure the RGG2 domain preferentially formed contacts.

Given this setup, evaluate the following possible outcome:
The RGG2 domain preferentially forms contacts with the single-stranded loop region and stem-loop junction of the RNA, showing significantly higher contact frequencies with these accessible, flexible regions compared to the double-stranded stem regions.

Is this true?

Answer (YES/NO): NO